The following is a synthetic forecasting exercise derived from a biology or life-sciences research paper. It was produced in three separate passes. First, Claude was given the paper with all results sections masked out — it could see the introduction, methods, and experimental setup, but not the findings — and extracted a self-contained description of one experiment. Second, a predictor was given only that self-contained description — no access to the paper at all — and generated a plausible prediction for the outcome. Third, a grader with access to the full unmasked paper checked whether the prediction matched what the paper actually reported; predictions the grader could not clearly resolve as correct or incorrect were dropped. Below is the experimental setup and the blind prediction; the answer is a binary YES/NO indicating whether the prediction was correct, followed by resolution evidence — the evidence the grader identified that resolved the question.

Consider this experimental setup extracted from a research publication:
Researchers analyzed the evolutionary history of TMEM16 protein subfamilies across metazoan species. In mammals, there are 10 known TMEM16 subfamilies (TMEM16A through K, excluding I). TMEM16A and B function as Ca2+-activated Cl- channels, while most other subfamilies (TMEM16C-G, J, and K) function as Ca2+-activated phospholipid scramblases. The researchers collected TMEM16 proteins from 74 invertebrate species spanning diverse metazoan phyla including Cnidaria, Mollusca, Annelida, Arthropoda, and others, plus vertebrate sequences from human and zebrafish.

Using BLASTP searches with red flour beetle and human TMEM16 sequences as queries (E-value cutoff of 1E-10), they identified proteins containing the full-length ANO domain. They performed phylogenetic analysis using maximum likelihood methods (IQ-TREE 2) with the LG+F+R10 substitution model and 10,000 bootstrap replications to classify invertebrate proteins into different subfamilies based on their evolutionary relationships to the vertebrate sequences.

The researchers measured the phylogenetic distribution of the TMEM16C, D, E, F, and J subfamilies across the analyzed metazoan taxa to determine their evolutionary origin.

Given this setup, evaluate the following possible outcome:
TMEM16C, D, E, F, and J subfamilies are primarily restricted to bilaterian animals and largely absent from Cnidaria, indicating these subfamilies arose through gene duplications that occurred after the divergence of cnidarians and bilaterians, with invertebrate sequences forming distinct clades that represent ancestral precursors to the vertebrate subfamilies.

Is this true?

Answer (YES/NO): NO